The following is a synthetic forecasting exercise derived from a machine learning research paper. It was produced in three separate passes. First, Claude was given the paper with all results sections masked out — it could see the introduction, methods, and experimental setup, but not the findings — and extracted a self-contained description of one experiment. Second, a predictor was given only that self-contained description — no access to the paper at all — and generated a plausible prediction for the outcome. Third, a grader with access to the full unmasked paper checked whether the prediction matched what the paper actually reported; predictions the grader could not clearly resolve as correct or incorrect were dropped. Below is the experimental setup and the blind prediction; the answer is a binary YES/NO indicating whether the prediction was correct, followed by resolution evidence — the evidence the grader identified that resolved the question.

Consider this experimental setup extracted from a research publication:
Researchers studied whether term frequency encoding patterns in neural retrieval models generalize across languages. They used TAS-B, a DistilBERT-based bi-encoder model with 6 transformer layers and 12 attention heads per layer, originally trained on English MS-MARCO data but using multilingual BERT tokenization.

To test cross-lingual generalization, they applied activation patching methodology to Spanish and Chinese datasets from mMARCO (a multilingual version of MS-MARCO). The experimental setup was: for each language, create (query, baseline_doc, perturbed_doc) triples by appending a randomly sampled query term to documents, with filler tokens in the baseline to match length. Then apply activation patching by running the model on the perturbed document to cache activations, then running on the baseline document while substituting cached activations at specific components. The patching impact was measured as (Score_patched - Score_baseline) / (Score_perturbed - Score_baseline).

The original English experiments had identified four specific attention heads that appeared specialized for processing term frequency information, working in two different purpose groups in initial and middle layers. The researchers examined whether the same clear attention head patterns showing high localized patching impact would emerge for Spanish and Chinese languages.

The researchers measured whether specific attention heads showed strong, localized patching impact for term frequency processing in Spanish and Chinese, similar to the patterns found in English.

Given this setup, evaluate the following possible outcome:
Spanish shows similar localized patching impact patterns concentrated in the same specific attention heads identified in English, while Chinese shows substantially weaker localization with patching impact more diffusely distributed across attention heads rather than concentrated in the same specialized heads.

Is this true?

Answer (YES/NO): NO